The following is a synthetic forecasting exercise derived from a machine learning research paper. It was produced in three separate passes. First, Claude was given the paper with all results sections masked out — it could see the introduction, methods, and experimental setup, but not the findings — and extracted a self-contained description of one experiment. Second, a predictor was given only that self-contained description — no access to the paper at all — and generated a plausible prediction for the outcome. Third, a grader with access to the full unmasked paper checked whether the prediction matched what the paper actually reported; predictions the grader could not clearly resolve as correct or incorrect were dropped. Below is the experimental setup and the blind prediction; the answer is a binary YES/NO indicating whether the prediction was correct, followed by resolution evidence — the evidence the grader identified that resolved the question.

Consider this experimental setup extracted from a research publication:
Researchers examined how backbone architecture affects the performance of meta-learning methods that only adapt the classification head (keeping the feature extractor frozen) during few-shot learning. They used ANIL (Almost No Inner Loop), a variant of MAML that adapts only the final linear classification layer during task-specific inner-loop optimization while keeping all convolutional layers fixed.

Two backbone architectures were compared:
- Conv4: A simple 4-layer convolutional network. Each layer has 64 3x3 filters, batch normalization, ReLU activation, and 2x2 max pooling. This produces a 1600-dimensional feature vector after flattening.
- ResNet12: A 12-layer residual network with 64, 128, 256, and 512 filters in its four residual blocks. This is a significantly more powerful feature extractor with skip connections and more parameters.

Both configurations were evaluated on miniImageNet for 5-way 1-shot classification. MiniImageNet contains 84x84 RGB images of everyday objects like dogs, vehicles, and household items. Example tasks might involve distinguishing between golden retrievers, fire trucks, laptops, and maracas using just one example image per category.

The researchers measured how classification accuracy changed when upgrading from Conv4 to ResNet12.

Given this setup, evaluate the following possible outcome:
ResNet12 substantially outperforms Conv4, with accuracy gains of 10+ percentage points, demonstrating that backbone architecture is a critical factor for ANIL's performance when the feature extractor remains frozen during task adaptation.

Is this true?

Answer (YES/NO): NO